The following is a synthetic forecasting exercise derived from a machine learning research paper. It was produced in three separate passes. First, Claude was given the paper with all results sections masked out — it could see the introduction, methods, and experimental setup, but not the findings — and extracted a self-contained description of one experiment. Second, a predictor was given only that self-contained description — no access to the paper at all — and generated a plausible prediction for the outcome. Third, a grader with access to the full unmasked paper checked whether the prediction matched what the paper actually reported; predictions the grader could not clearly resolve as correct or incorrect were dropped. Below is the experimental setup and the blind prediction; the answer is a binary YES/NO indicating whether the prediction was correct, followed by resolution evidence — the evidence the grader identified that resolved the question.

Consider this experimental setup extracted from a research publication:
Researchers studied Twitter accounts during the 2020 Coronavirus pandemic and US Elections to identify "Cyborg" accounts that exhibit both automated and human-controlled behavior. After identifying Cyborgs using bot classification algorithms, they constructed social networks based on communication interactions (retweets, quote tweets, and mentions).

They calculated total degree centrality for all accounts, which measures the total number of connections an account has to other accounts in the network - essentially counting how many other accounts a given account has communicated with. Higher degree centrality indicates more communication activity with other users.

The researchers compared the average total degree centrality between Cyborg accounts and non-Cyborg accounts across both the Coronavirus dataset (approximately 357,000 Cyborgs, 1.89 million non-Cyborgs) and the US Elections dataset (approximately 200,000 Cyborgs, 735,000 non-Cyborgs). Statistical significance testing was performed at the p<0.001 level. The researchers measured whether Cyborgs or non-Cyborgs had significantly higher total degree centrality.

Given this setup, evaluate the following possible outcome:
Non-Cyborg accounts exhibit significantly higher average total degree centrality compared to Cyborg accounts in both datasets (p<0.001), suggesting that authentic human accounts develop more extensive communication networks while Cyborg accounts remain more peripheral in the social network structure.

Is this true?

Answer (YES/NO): NO